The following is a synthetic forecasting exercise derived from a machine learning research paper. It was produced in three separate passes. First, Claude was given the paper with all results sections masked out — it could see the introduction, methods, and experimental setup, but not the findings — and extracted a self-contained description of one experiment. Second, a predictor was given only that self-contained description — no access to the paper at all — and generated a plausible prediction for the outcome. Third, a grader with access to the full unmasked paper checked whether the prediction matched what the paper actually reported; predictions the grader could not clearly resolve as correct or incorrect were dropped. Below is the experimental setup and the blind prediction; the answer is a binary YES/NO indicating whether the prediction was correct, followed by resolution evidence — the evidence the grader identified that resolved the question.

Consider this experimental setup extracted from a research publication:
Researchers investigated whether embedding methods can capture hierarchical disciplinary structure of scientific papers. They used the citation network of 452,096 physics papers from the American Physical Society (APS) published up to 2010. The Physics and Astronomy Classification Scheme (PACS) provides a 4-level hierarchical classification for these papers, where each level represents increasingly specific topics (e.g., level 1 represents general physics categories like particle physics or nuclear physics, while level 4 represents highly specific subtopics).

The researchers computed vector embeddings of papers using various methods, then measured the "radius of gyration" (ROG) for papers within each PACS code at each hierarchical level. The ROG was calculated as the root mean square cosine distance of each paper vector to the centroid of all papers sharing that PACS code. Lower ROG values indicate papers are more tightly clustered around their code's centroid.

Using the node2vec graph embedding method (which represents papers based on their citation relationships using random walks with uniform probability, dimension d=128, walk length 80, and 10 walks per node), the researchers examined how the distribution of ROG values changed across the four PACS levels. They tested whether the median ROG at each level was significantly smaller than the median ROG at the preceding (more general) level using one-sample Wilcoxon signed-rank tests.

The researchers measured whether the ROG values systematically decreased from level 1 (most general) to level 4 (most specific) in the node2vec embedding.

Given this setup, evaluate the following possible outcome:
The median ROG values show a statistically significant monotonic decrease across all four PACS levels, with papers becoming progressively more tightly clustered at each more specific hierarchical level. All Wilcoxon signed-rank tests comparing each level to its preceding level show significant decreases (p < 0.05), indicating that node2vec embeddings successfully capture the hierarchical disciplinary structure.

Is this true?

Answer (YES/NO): YES